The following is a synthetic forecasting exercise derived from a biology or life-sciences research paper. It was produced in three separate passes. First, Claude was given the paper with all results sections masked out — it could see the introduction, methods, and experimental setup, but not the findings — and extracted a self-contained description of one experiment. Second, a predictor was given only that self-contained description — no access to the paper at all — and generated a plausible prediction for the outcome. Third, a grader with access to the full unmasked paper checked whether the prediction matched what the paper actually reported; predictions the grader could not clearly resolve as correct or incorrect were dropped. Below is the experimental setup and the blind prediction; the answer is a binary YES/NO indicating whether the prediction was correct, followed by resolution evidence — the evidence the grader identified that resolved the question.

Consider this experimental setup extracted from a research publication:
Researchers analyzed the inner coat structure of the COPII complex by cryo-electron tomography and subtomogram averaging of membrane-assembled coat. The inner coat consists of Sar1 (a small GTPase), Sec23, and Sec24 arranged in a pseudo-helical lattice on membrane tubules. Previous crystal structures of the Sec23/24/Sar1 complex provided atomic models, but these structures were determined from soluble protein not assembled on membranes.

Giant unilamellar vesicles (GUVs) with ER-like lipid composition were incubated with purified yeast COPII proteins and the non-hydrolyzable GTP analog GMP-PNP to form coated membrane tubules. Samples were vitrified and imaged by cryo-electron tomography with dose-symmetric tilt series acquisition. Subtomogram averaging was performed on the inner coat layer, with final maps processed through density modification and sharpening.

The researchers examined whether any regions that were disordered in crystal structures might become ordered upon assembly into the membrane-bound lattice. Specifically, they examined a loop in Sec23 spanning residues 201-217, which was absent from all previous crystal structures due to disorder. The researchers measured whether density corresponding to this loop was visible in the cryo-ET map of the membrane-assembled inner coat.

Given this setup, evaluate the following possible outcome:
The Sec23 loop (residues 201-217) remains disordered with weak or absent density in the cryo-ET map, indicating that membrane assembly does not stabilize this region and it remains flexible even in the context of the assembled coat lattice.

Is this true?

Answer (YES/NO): NO